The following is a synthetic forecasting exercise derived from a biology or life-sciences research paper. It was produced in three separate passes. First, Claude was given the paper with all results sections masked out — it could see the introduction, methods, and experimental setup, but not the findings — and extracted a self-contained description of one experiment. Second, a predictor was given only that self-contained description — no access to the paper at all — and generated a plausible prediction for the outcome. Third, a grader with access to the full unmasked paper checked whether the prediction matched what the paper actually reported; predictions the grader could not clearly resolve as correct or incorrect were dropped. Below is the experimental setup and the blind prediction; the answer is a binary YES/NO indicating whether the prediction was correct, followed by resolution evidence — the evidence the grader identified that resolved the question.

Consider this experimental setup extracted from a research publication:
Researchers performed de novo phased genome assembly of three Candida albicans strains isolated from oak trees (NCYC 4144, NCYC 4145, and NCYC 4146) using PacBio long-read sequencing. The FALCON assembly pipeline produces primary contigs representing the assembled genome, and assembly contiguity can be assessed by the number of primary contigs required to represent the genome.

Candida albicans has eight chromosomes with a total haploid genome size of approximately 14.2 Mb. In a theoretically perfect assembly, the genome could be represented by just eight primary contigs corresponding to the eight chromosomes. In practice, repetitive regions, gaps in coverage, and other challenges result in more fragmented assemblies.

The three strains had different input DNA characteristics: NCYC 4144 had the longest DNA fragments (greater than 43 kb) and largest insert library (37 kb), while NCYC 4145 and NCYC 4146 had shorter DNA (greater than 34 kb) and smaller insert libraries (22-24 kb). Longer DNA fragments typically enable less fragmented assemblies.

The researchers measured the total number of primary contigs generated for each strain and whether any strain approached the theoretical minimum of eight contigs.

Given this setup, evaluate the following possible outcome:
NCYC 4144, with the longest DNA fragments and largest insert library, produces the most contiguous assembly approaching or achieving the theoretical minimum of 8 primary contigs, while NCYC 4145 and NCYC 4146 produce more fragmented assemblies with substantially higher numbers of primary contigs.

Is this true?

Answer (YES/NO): YES